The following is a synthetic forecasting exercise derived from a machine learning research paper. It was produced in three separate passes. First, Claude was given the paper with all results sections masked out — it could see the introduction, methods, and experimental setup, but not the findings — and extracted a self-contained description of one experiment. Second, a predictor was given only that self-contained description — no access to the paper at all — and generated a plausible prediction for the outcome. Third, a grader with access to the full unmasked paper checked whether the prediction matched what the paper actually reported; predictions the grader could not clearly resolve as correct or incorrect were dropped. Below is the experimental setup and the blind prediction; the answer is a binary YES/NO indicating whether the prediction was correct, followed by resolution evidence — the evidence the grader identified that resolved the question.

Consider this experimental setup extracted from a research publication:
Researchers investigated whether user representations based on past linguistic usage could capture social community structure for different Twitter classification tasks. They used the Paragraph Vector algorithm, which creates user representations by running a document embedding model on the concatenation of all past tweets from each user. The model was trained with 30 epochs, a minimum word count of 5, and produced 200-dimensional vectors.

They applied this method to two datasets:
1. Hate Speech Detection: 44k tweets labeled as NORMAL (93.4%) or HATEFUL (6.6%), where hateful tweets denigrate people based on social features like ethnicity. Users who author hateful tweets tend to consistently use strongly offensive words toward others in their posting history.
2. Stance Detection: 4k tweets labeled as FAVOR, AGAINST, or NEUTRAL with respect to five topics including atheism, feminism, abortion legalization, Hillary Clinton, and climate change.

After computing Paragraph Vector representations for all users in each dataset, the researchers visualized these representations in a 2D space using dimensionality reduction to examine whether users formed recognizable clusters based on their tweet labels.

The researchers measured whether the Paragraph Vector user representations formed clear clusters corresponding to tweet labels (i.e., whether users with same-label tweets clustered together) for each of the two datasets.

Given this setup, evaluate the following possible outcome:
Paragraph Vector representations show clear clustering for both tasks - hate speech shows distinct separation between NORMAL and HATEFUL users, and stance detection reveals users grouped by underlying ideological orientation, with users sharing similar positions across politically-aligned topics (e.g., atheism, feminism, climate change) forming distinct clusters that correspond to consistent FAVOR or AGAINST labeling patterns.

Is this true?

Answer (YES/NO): NO